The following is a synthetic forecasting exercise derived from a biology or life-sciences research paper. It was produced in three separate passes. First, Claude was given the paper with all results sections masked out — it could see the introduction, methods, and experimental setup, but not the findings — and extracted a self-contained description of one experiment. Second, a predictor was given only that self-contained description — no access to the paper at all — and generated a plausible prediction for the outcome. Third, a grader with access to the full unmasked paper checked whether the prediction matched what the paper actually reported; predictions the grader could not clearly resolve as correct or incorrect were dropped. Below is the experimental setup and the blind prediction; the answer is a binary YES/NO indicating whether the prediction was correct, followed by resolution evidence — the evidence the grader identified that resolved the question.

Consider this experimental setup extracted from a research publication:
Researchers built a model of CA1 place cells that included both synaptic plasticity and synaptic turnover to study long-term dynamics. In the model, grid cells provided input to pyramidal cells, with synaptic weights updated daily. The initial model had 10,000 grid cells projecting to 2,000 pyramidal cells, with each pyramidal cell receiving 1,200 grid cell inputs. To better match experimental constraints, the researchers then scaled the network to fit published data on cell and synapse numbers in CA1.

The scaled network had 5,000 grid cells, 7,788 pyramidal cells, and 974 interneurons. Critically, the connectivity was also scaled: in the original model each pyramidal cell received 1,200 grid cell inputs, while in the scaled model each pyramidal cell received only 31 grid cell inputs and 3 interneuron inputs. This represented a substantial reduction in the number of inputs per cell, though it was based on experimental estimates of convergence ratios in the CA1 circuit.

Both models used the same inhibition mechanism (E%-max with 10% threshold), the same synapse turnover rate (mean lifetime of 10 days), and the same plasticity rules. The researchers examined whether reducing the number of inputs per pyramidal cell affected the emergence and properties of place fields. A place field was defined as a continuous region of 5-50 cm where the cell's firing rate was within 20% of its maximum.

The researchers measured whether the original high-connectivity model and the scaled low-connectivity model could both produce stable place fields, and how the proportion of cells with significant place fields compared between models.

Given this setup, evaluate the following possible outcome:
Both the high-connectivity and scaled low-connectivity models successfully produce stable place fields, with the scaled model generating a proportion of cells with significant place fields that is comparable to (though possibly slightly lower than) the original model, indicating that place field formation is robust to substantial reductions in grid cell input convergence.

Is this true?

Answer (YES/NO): NO